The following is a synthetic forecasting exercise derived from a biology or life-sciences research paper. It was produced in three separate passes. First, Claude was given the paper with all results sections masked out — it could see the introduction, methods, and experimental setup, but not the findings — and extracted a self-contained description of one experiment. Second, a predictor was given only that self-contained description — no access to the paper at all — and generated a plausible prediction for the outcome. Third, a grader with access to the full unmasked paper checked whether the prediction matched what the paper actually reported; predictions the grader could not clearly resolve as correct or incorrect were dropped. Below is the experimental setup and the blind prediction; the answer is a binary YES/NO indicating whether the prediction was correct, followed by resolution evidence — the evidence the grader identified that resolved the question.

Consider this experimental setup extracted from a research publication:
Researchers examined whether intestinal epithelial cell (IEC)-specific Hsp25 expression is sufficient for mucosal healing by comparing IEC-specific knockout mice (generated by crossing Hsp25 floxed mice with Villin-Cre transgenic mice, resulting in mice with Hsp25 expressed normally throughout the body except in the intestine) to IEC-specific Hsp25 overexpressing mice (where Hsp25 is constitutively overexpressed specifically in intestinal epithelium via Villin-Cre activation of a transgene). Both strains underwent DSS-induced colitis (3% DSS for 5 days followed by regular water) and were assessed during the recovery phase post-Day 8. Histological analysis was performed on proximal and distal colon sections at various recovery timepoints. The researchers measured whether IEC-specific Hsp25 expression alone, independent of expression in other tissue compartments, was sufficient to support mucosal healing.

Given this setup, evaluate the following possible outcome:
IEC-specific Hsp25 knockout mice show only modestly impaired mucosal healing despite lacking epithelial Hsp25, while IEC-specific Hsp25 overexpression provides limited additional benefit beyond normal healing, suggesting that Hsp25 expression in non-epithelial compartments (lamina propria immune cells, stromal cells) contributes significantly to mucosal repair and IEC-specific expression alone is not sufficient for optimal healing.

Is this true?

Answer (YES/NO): NO